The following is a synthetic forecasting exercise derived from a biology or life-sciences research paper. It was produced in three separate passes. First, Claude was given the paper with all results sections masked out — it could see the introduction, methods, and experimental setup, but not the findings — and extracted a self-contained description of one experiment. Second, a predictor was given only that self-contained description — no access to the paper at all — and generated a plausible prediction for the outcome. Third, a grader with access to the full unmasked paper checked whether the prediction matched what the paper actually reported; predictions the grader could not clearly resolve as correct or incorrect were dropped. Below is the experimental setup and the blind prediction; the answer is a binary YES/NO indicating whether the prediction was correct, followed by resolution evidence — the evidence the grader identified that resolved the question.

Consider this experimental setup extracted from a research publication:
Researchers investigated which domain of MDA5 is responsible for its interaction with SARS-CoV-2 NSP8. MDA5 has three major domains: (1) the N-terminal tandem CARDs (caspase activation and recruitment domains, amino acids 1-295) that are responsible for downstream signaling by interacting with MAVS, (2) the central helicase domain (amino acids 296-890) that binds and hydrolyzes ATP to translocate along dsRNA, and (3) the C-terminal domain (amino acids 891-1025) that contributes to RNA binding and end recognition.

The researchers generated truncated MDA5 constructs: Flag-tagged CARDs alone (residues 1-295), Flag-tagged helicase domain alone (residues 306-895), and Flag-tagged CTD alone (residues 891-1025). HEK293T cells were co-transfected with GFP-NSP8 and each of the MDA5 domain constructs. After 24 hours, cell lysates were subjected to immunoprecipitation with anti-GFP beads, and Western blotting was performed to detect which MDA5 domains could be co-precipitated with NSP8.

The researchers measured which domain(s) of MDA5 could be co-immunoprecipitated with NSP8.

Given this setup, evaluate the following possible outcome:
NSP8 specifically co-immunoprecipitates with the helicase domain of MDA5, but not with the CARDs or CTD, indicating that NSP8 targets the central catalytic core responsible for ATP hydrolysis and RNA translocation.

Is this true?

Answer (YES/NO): NO